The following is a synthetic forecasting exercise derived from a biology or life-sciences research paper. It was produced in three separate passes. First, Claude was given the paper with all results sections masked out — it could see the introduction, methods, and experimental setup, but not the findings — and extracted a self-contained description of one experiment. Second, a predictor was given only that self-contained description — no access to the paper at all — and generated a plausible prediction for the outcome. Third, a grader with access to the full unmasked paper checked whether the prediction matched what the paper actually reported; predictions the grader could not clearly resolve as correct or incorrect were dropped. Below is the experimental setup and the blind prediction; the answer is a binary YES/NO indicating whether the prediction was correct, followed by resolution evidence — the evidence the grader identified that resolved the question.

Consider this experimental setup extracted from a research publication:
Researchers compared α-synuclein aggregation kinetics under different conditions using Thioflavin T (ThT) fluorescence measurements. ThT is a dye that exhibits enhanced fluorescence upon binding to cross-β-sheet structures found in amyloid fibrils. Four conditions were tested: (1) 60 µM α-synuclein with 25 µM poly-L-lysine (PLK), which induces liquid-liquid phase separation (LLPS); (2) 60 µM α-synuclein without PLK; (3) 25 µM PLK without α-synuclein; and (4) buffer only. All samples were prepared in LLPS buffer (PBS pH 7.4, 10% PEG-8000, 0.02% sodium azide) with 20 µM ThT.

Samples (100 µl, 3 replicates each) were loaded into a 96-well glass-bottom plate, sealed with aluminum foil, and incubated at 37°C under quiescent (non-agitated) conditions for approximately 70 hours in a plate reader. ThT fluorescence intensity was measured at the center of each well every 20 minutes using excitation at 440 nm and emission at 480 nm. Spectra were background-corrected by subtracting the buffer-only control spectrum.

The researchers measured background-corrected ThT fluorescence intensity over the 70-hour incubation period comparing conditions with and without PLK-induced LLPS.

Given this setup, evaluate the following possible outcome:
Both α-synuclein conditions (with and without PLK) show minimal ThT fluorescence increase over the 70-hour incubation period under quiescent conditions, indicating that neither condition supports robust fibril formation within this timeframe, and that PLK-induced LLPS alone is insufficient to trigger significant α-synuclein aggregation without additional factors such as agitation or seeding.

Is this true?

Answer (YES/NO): NO